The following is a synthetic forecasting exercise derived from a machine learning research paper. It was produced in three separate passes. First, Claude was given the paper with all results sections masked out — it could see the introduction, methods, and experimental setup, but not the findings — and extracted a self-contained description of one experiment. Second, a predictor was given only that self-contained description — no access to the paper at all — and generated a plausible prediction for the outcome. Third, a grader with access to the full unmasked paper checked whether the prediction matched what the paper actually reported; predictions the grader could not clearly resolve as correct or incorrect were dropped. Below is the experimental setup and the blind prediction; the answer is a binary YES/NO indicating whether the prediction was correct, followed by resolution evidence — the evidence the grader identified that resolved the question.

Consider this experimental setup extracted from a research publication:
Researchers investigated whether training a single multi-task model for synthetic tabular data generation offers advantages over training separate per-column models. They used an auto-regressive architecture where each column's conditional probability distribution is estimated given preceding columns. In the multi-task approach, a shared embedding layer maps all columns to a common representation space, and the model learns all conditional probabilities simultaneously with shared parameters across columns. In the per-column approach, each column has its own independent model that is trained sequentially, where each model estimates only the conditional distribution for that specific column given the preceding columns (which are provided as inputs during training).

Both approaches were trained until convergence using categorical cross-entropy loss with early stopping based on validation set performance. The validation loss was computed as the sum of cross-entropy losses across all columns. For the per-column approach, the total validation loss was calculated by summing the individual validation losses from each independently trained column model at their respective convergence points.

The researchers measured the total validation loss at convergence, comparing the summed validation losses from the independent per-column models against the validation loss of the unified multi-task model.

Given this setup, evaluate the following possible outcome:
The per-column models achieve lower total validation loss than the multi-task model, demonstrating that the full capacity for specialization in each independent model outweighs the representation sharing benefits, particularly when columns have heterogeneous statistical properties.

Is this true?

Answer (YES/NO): NO